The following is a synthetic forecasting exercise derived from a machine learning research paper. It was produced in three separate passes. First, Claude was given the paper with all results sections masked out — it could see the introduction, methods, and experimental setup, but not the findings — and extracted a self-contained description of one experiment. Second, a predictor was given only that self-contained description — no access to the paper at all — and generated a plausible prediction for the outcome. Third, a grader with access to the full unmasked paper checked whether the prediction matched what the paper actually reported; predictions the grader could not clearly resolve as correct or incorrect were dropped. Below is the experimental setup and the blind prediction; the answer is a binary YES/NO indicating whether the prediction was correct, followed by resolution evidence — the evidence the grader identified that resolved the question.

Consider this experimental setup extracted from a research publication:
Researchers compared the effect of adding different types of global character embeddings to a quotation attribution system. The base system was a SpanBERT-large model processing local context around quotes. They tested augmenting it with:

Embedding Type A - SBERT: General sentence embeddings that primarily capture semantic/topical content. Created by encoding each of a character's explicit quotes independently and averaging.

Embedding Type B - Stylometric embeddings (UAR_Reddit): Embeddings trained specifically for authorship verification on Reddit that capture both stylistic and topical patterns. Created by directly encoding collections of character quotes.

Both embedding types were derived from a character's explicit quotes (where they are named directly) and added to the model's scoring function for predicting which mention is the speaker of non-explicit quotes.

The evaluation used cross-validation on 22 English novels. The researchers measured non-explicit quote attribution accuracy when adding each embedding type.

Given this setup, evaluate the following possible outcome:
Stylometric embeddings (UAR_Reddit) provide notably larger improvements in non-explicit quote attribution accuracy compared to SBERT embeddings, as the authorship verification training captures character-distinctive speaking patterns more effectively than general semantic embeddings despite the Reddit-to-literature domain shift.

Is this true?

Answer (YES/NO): NO